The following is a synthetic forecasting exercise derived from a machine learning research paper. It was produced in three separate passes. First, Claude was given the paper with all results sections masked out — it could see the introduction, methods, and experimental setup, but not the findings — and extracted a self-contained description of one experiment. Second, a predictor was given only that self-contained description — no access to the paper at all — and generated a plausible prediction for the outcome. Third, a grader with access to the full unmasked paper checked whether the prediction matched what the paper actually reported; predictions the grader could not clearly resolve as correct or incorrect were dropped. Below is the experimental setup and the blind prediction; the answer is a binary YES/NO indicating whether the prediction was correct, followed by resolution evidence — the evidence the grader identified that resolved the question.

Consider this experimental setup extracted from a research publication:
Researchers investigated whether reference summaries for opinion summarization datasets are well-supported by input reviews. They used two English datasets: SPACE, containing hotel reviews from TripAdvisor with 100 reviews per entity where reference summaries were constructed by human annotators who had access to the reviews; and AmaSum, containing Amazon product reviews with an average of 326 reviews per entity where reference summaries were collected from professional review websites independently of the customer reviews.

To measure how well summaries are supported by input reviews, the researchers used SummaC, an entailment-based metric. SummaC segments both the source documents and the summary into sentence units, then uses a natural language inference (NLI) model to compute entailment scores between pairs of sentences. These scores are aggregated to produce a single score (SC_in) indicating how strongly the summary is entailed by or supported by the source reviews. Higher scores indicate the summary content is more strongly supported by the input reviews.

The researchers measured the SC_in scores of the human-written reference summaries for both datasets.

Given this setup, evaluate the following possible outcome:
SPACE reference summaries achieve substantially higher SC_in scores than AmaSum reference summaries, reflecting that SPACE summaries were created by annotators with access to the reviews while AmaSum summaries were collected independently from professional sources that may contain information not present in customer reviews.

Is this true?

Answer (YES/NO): NO